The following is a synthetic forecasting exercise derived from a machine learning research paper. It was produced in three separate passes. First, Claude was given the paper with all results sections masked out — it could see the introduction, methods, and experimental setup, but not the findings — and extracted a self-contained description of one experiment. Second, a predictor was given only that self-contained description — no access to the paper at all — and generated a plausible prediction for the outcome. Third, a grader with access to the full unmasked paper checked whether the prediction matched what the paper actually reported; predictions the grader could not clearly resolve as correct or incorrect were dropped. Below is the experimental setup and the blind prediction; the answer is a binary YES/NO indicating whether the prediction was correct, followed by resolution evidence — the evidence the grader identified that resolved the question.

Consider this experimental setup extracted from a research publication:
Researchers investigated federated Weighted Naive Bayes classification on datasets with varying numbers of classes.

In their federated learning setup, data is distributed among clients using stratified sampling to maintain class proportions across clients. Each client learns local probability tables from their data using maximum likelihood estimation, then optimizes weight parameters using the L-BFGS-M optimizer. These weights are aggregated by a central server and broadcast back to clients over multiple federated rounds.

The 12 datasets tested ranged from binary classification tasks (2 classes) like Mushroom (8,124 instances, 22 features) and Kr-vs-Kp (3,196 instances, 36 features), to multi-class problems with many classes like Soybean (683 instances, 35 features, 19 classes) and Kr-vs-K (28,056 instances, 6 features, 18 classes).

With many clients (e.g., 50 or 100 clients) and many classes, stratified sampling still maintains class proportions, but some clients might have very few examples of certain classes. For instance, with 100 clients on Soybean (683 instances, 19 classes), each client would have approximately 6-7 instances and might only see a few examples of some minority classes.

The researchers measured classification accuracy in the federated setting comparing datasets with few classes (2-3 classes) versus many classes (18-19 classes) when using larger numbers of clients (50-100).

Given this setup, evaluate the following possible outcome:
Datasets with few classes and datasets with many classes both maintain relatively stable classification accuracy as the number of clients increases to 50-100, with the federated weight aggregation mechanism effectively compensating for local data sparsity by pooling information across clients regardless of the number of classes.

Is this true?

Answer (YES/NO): NO